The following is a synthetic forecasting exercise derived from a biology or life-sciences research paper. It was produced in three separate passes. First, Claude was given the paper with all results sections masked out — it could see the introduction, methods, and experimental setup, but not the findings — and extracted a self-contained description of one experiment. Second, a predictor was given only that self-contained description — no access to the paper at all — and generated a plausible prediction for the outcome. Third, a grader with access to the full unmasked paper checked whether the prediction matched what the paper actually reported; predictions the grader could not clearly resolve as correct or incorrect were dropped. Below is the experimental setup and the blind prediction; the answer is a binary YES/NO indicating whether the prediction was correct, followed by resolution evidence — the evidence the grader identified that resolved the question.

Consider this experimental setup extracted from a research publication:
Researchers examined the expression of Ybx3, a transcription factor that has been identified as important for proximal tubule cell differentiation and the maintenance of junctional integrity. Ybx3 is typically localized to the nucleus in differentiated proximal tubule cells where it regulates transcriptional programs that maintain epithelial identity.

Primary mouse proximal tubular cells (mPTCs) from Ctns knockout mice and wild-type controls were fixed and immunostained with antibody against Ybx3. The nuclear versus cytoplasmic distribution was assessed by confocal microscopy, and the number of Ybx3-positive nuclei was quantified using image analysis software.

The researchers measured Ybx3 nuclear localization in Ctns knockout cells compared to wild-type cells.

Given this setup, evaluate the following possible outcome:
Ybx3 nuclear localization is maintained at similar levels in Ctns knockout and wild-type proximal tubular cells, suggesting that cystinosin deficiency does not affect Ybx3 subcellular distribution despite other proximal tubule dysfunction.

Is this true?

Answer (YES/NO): NO